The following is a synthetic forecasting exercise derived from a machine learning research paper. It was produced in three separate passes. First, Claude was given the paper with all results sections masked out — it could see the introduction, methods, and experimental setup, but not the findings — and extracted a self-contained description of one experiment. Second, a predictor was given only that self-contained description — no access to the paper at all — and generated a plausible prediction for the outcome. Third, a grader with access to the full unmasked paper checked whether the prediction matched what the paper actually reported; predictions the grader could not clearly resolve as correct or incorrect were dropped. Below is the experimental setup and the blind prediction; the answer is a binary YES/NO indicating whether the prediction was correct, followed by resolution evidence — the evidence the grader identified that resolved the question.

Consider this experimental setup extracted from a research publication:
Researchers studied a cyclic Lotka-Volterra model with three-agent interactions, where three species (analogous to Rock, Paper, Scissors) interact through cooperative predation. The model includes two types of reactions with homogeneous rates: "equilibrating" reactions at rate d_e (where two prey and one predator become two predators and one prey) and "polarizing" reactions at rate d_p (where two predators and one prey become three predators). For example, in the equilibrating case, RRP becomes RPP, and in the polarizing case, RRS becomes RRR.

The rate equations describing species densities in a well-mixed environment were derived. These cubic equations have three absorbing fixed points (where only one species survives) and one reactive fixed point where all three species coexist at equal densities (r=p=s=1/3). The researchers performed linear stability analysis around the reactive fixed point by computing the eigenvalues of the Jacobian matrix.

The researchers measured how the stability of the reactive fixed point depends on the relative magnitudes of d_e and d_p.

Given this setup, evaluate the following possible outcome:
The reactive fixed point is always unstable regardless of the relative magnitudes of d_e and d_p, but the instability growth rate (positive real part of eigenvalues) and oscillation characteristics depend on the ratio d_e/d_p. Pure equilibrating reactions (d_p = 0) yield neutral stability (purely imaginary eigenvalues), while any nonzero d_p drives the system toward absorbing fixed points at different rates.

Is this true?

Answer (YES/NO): NO